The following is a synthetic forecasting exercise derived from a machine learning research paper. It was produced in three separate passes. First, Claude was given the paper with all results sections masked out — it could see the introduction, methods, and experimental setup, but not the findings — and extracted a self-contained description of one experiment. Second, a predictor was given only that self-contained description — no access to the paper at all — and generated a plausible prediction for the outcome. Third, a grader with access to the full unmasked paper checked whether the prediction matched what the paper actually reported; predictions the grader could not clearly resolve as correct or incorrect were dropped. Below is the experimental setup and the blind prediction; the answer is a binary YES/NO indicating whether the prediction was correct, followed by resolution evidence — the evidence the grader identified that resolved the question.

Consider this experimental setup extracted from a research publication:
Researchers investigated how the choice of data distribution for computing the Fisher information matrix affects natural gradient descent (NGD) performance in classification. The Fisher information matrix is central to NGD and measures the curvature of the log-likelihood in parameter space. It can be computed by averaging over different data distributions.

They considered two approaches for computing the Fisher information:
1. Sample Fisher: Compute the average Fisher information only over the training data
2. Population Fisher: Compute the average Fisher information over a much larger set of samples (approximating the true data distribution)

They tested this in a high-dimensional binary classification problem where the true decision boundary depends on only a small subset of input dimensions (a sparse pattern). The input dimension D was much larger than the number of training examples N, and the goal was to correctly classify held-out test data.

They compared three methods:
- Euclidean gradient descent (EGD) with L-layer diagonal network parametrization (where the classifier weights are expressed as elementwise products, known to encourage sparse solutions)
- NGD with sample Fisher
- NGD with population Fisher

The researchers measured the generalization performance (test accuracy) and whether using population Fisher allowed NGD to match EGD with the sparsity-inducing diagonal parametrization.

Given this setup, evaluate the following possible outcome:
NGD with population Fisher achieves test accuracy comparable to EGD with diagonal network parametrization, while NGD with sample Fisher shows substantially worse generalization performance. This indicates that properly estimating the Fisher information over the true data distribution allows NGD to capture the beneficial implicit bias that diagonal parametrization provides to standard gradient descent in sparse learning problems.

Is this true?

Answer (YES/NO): NO